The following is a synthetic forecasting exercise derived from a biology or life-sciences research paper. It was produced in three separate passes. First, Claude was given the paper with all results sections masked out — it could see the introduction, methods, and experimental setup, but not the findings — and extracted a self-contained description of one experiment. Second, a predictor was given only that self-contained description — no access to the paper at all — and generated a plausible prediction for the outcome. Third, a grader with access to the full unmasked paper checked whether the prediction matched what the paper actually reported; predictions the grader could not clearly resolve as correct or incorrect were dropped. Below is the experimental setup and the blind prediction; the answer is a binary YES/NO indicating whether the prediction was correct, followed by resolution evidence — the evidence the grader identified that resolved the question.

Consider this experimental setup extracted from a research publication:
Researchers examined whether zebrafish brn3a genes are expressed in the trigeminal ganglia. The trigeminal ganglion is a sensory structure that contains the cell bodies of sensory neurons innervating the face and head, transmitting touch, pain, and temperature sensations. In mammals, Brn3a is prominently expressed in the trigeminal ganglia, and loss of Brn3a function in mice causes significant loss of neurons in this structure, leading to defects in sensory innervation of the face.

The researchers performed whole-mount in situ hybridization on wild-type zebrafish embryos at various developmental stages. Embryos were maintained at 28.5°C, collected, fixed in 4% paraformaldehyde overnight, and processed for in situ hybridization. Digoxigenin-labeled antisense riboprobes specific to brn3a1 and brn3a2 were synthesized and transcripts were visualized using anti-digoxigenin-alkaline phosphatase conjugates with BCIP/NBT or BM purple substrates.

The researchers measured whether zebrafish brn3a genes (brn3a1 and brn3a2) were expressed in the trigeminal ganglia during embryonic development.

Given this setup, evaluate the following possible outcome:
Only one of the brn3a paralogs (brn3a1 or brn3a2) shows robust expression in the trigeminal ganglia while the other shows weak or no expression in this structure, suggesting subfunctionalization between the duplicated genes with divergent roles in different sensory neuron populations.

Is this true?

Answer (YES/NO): NO